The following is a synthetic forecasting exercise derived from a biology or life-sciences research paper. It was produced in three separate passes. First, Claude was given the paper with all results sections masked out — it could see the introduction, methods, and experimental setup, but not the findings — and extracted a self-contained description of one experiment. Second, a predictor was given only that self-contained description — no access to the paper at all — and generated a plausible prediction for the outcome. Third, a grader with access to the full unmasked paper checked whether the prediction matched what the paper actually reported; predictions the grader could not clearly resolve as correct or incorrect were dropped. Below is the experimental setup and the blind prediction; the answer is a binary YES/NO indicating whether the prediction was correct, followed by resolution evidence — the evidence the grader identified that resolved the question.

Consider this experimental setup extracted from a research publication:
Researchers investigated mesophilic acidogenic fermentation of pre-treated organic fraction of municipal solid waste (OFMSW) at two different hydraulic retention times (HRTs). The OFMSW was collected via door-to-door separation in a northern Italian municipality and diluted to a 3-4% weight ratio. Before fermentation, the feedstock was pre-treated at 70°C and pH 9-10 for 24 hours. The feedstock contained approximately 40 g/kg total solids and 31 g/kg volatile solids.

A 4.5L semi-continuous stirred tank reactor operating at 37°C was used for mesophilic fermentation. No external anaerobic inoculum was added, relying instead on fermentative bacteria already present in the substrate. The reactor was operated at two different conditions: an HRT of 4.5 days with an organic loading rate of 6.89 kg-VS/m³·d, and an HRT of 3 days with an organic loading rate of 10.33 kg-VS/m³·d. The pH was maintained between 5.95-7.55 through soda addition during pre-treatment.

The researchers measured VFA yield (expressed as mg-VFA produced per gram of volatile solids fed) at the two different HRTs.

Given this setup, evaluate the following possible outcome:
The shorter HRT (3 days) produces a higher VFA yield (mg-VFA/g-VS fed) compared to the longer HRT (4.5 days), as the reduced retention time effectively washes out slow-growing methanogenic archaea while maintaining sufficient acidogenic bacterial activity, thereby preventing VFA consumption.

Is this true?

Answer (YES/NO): NO